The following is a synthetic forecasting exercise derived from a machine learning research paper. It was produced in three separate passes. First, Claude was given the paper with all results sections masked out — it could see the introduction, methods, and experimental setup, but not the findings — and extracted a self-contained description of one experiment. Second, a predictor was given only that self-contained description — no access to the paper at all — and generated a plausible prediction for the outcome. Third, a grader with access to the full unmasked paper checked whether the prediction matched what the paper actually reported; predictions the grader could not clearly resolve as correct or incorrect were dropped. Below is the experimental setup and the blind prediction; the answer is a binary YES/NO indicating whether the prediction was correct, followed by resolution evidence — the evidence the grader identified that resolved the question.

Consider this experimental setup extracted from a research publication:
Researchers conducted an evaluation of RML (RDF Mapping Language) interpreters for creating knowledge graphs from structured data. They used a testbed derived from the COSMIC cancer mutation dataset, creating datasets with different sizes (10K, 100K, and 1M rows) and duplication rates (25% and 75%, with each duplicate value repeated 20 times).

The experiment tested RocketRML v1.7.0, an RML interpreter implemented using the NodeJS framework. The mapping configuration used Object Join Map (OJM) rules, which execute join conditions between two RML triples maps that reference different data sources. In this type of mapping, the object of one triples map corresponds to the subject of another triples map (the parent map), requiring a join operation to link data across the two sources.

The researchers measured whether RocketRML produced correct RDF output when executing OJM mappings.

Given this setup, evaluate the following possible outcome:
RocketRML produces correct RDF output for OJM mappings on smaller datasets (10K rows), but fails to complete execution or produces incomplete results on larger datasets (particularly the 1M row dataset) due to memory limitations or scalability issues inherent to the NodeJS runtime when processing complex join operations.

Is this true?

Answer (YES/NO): NO